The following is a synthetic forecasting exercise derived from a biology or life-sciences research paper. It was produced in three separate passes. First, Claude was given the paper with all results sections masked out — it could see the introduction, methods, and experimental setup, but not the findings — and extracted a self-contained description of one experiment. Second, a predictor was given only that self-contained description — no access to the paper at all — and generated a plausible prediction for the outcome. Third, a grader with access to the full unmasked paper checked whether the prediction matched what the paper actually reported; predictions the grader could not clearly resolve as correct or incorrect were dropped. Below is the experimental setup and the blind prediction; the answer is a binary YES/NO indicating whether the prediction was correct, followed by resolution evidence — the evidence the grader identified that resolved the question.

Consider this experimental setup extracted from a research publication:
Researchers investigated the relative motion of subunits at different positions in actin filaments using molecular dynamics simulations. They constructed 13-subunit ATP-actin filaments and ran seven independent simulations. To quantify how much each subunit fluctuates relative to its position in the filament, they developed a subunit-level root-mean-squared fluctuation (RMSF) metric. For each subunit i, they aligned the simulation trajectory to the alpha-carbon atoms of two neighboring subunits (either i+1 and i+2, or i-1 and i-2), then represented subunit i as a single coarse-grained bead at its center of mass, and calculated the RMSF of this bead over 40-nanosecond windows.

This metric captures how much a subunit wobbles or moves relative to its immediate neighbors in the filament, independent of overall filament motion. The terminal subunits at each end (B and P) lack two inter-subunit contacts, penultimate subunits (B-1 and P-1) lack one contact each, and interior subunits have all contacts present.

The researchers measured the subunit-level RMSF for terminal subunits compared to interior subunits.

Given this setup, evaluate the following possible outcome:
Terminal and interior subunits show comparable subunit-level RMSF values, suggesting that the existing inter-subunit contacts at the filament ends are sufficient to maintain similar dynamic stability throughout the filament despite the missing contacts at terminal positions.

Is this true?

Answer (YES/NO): NO